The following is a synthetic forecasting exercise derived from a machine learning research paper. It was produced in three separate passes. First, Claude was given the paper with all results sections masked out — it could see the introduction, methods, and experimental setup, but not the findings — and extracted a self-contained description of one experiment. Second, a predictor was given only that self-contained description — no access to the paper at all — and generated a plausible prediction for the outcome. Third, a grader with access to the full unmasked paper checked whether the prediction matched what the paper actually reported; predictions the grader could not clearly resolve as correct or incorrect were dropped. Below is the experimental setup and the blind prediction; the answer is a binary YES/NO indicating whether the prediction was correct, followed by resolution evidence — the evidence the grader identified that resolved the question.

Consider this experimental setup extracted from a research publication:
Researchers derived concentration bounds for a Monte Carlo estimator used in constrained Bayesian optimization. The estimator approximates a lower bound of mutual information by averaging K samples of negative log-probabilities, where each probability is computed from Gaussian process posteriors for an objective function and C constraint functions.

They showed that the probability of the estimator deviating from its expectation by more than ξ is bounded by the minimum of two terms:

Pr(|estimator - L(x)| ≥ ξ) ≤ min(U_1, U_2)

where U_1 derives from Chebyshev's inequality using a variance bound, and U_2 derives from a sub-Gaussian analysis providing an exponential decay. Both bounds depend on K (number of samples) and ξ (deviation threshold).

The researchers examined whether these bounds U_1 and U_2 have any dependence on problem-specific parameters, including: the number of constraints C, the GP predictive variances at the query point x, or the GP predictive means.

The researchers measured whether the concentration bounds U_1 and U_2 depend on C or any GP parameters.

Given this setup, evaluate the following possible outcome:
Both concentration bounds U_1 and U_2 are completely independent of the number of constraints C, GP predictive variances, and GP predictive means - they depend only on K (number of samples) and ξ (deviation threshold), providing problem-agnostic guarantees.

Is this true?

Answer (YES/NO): YES